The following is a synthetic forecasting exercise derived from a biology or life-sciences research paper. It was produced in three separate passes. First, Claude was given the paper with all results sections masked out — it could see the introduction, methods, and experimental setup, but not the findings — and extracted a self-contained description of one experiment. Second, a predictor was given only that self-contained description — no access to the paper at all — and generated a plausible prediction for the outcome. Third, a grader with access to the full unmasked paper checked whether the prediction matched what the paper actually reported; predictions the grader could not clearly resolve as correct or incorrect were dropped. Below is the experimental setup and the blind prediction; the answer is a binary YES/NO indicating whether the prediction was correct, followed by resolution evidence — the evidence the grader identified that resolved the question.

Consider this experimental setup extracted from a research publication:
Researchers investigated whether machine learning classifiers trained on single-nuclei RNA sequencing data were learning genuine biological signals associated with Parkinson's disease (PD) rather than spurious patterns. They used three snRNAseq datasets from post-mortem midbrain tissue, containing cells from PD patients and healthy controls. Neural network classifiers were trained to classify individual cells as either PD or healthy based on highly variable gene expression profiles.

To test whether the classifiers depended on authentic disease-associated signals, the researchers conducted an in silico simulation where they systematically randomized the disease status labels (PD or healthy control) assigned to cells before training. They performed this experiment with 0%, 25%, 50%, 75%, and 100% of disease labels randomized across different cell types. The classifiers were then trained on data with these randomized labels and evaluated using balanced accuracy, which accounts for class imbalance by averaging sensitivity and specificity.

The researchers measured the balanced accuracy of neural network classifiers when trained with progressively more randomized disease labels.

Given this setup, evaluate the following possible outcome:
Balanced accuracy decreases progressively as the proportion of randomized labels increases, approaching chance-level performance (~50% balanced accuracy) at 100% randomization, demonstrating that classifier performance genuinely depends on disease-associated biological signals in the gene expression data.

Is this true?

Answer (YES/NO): YES